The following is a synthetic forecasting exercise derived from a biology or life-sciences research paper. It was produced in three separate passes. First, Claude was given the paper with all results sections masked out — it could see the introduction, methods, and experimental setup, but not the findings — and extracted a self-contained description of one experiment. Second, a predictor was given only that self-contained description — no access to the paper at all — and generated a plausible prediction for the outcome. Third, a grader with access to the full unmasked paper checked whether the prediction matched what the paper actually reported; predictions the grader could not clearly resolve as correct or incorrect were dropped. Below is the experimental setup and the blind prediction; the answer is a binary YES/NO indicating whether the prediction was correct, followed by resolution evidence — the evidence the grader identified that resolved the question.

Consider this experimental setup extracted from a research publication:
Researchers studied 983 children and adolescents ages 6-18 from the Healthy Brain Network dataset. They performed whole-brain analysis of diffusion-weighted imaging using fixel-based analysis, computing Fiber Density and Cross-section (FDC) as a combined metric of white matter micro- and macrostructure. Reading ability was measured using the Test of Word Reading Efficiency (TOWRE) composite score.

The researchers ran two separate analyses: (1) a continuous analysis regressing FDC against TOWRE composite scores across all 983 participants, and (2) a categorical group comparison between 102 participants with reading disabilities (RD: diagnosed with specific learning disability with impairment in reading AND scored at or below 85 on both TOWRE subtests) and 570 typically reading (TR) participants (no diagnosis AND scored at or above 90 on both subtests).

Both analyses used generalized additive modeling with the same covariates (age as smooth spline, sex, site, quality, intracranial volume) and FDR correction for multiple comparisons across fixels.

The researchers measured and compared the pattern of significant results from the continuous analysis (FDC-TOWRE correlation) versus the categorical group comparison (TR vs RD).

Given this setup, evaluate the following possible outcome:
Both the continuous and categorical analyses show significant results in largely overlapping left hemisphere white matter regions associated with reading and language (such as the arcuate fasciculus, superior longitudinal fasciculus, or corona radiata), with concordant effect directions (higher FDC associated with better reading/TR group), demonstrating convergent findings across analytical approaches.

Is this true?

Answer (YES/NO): NO